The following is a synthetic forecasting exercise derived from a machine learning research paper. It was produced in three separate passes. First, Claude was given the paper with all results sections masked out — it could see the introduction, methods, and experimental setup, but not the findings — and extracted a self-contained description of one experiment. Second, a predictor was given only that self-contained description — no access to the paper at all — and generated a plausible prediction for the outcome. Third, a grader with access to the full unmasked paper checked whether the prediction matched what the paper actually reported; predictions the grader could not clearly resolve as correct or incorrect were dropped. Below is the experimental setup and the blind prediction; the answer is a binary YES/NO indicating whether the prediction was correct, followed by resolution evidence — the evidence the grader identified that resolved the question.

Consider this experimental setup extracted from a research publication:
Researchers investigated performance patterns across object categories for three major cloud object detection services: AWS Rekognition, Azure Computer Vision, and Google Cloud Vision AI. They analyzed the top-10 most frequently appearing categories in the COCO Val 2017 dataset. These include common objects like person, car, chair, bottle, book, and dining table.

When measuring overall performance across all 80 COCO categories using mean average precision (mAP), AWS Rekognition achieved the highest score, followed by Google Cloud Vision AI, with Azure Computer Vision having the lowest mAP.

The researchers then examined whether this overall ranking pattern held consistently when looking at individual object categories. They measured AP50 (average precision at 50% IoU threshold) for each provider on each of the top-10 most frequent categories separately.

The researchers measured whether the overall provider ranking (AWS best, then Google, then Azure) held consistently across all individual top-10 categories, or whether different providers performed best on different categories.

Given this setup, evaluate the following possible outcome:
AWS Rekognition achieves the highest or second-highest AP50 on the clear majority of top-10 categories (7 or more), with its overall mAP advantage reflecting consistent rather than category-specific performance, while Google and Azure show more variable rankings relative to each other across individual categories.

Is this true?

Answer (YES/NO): NO